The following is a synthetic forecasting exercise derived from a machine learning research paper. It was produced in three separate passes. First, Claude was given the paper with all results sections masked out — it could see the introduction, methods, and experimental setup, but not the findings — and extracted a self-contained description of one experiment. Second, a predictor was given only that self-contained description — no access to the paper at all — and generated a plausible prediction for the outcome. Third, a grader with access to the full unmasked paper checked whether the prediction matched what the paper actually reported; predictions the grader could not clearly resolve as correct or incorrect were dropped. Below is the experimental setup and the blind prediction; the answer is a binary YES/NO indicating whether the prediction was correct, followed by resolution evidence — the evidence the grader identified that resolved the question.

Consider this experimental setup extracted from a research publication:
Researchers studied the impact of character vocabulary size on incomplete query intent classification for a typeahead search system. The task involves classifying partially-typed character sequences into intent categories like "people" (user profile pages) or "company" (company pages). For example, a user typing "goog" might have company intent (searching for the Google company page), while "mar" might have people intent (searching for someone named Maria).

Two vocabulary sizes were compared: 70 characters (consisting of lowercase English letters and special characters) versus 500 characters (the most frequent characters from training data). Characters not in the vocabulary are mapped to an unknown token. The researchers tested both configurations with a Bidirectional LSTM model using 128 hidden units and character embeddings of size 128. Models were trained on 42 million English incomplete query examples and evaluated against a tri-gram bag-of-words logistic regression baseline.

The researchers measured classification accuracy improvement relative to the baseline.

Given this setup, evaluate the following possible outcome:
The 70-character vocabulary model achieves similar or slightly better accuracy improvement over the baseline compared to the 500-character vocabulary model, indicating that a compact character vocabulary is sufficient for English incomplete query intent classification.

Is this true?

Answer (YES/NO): YES